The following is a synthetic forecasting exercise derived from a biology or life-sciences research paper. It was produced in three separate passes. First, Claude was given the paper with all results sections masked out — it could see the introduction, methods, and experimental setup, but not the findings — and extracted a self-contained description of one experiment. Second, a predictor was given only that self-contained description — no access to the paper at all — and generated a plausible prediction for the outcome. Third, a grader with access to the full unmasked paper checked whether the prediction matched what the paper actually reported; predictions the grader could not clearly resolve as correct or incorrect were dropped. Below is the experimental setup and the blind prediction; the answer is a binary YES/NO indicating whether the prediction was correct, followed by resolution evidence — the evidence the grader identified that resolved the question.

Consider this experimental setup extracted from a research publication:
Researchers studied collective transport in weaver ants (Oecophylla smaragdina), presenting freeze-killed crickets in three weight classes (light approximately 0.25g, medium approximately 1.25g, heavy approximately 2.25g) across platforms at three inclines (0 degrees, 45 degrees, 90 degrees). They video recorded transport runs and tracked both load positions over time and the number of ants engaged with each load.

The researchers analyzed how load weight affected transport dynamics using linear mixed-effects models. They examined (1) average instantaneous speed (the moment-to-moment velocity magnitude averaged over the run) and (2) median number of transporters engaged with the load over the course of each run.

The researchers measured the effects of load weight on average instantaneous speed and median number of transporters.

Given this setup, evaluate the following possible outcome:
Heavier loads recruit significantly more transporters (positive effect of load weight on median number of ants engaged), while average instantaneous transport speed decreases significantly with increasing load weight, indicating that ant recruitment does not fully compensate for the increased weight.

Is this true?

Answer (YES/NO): YES